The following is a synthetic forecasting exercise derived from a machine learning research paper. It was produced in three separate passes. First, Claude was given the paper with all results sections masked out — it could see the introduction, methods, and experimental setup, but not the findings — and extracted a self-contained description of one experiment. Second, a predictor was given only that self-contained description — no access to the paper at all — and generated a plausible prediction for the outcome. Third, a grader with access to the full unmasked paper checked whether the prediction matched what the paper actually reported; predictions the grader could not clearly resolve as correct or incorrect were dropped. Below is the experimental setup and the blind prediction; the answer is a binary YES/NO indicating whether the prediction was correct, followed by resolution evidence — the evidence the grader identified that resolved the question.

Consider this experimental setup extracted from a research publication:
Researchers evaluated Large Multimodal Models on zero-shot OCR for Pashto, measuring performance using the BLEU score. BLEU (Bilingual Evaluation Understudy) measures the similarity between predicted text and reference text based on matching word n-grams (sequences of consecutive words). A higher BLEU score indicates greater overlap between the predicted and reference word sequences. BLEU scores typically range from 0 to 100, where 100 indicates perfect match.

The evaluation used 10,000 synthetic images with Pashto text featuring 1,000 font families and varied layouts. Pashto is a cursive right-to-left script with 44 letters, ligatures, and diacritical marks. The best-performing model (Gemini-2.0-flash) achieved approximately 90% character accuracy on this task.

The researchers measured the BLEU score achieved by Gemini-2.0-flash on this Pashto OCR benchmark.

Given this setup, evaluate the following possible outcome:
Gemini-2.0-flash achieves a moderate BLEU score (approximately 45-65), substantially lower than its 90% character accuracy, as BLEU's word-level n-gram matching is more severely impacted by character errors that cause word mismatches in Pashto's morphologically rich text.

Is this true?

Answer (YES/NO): YES